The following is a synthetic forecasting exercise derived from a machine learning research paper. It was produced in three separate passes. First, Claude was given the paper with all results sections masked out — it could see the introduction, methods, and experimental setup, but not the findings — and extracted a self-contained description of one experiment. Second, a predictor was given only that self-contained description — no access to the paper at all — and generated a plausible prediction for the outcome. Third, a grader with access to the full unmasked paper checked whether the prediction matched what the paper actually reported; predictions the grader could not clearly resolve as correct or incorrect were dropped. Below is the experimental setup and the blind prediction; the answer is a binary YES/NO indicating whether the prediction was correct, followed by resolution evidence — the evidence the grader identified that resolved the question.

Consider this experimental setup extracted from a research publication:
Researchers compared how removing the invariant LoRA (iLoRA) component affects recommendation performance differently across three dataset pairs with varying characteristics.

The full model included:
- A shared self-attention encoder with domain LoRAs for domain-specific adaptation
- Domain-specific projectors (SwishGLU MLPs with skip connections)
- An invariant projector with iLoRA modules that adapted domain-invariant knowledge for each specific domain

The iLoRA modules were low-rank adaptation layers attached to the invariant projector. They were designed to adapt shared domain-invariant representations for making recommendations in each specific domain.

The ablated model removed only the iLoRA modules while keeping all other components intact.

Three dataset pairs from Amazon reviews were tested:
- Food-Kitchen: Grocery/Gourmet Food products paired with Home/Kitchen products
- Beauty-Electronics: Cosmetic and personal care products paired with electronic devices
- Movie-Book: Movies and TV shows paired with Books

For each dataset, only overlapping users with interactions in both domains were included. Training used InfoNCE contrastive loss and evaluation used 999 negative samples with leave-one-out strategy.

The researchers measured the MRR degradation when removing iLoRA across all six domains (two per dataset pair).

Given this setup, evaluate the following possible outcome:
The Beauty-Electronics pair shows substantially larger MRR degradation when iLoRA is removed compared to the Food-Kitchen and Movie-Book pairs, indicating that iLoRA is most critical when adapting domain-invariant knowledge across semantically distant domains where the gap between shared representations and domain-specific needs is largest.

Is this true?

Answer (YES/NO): NO